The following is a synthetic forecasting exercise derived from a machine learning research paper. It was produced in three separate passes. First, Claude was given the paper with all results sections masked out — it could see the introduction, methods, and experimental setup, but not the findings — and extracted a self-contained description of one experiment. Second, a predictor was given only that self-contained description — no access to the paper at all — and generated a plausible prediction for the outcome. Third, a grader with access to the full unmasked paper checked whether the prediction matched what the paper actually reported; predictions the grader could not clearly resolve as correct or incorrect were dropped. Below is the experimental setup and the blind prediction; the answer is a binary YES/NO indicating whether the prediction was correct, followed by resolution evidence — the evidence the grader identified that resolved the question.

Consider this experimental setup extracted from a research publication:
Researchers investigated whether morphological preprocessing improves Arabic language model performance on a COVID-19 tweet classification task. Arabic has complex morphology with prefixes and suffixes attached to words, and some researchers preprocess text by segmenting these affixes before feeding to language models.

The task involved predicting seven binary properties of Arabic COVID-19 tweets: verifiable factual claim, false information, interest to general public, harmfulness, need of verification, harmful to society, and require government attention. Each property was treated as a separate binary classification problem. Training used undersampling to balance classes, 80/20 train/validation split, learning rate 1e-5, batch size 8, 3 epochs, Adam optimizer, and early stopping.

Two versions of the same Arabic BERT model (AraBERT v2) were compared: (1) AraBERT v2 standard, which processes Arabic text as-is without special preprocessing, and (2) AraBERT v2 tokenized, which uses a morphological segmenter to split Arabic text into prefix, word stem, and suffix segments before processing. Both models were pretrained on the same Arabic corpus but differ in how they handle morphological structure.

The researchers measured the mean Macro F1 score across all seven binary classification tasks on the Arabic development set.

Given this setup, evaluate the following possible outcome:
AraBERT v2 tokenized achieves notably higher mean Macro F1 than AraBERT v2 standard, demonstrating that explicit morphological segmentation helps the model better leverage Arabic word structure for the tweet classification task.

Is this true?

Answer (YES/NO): YES